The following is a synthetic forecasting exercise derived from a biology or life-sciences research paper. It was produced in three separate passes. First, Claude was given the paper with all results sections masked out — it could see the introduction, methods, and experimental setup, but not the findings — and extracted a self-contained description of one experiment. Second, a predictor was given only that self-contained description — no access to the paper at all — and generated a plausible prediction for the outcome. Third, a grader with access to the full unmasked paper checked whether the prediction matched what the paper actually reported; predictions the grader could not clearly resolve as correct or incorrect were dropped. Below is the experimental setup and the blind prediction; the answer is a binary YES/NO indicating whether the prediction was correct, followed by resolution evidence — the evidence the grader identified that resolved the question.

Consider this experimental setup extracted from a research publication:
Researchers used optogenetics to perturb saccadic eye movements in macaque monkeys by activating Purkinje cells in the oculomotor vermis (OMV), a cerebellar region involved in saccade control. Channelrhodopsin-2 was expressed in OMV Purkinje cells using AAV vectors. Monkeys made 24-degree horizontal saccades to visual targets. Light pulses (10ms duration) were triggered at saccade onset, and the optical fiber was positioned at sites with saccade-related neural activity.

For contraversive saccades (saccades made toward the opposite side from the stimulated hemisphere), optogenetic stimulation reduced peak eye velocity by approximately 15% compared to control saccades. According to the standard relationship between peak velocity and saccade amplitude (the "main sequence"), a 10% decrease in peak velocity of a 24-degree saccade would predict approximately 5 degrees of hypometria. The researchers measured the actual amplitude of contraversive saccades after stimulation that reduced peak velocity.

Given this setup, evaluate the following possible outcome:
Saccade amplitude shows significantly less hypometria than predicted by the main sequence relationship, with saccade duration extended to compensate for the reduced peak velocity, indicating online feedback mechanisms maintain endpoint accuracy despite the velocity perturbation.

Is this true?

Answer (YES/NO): YES